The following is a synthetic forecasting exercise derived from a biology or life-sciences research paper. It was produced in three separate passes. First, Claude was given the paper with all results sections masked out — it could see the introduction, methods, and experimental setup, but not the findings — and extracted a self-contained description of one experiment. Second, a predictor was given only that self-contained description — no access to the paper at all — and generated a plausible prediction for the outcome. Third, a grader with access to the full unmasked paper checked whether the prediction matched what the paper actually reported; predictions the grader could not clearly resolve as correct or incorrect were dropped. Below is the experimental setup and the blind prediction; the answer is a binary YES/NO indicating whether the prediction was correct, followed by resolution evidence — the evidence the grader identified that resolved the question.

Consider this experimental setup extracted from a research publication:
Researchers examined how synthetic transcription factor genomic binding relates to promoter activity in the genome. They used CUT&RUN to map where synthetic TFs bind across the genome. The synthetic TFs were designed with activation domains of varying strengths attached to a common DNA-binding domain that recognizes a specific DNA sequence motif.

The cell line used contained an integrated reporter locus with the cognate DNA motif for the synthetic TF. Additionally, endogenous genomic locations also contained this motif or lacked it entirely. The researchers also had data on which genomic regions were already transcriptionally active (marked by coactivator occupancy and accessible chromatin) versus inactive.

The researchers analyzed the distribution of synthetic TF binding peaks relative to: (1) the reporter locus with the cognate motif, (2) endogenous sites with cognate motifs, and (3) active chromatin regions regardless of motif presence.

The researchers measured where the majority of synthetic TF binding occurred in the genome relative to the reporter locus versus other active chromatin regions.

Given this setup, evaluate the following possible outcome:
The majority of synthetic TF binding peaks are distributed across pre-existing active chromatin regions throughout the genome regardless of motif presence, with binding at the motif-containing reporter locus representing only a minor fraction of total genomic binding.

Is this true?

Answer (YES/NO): YES